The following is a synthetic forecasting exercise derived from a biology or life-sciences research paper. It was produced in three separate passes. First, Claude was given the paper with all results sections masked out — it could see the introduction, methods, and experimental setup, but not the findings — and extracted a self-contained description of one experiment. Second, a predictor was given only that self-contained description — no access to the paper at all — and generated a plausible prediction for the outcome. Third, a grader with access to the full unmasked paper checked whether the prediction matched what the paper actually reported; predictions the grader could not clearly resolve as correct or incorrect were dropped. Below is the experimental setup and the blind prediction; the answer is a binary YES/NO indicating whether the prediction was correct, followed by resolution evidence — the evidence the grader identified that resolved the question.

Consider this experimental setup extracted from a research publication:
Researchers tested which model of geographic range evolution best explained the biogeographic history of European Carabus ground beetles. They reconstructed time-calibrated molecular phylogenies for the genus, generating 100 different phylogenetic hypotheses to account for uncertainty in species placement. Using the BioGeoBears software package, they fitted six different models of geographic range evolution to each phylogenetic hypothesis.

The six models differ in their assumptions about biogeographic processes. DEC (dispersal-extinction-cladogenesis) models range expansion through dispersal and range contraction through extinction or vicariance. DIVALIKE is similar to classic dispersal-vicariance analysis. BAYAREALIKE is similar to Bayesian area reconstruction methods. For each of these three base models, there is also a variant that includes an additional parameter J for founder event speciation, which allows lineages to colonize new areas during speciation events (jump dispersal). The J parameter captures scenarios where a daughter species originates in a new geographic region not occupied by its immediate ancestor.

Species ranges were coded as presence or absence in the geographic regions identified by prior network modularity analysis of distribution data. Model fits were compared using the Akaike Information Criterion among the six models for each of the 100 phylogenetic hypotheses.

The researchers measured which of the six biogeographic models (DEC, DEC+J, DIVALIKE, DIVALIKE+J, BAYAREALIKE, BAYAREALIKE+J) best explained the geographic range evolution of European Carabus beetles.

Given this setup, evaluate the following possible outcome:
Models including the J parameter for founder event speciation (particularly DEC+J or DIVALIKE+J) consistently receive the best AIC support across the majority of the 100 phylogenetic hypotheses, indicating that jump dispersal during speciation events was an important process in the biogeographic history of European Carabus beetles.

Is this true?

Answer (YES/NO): NO